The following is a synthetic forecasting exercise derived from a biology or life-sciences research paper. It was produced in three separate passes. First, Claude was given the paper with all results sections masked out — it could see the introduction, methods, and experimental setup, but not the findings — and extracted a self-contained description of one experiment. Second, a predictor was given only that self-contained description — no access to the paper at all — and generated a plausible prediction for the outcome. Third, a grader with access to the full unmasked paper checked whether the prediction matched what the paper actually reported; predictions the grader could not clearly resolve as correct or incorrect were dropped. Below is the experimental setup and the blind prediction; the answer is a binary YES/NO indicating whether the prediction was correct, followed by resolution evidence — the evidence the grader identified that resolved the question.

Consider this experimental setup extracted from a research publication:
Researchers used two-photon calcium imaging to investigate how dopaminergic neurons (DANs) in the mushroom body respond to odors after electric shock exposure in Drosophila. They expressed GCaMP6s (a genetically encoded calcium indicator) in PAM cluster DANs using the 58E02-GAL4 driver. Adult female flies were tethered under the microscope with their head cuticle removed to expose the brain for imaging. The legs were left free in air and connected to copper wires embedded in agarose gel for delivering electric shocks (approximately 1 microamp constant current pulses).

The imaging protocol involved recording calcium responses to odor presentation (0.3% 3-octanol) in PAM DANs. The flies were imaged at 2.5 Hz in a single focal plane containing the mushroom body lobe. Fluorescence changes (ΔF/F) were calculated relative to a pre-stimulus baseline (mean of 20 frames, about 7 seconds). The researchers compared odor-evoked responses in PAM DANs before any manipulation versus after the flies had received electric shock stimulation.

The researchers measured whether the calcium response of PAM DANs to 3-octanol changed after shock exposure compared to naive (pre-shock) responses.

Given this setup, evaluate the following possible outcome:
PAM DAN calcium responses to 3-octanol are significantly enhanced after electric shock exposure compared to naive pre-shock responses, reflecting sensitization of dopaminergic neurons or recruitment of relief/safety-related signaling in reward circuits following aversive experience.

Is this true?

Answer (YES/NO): YES